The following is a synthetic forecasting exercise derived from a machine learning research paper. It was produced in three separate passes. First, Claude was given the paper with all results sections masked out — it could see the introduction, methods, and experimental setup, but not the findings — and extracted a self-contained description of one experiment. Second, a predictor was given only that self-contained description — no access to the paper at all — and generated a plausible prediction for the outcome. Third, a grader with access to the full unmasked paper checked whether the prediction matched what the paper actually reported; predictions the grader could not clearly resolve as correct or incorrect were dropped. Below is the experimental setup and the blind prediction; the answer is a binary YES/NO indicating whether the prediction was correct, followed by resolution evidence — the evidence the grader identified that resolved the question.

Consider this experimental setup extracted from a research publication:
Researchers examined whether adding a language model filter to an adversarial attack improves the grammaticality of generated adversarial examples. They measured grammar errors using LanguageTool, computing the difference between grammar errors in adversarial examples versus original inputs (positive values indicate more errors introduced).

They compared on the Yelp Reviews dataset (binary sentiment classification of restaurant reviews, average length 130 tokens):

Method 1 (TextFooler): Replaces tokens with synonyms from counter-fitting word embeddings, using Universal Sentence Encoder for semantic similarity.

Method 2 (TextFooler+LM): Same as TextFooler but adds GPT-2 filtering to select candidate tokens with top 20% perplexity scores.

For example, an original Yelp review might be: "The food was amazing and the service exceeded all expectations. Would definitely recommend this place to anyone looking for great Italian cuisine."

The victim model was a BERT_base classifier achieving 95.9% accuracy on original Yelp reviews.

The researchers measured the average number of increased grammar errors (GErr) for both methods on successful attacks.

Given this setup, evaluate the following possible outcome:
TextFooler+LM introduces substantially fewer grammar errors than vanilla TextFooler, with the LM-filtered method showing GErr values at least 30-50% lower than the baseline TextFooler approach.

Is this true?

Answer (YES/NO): NO